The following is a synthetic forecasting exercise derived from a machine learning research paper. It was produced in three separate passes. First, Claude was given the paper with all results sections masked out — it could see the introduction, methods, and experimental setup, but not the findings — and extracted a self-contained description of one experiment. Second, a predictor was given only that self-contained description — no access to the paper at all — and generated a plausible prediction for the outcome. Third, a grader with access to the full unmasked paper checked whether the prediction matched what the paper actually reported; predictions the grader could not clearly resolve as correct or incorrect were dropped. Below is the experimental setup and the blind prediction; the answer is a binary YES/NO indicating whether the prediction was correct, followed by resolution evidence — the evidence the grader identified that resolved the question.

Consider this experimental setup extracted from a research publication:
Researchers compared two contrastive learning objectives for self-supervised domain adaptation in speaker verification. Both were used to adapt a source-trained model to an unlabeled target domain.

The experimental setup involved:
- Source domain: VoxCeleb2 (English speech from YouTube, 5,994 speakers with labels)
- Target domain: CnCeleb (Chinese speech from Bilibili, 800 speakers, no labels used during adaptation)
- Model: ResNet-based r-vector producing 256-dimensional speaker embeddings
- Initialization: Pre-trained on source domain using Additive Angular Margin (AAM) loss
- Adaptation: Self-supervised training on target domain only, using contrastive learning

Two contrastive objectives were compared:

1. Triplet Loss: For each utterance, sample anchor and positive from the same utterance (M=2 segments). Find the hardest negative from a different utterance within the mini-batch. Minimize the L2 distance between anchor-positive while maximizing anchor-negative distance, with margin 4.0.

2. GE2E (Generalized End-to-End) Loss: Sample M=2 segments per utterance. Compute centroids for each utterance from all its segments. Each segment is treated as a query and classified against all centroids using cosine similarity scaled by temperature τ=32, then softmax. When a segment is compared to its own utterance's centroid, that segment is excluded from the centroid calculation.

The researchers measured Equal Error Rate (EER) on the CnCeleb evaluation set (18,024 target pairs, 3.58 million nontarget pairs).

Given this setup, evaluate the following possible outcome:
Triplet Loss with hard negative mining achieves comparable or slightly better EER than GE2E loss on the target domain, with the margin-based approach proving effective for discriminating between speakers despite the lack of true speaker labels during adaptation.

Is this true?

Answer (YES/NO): NO